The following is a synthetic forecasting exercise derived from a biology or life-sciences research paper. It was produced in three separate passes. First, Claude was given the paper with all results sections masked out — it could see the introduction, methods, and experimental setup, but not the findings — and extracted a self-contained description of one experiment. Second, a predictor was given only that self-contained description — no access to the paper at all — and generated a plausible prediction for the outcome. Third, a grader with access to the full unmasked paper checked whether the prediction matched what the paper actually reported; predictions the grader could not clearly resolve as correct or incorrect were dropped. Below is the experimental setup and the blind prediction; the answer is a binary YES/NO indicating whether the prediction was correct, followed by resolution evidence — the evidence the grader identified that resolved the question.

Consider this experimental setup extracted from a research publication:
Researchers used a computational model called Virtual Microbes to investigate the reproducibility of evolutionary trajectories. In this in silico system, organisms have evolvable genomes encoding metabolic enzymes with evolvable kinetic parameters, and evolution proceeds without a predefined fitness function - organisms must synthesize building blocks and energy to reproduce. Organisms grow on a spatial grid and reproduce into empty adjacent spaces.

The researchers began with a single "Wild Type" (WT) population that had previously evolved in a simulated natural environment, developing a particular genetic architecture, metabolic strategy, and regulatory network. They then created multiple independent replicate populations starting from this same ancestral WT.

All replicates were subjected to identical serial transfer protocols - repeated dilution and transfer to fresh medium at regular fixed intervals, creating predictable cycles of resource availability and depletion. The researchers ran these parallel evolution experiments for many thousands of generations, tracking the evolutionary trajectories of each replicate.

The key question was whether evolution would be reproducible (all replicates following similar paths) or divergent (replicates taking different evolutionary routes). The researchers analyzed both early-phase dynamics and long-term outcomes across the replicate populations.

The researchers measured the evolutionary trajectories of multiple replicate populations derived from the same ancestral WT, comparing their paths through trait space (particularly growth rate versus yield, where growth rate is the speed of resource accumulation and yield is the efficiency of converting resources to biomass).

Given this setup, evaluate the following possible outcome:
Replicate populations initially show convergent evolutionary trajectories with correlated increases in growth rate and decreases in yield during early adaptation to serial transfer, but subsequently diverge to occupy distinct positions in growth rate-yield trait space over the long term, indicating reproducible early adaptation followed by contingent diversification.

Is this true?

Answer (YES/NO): NO